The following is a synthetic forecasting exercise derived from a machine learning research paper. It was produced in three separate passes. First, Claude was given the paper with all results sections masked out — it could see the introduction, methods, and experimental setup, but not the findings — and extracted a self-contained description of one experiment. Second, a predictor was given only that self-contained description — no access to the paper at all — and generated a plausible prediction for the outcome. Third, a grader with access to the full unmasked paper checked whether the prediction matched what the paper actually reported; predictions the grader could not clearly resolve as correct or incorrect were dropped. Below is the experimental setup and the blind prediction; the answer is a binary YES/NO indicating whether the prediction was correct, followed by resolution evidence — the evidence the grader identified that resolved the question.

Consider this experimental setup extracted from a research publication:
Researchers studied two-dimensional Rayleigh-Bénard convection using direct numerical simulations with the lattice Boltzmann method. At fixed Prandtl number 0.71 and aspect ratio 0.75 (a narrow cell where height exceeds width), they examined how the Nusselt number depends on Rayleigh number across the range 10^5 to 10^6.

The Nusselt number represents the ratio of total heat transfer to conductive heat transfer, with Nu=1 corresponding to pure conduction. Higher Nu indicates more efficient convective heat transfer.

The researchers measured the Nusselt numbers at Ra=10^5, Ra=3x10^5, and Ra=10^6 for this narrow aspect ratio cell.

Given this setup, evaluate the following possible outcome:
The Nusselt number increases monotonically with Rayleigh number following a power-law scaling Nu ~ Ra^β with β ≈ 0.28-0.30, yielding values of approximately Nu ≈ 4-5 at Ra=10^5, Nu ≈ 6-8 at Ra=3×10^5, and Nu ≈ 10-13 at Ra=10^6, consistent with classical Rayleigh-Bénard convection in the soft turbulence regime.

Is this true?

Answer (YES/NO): NO